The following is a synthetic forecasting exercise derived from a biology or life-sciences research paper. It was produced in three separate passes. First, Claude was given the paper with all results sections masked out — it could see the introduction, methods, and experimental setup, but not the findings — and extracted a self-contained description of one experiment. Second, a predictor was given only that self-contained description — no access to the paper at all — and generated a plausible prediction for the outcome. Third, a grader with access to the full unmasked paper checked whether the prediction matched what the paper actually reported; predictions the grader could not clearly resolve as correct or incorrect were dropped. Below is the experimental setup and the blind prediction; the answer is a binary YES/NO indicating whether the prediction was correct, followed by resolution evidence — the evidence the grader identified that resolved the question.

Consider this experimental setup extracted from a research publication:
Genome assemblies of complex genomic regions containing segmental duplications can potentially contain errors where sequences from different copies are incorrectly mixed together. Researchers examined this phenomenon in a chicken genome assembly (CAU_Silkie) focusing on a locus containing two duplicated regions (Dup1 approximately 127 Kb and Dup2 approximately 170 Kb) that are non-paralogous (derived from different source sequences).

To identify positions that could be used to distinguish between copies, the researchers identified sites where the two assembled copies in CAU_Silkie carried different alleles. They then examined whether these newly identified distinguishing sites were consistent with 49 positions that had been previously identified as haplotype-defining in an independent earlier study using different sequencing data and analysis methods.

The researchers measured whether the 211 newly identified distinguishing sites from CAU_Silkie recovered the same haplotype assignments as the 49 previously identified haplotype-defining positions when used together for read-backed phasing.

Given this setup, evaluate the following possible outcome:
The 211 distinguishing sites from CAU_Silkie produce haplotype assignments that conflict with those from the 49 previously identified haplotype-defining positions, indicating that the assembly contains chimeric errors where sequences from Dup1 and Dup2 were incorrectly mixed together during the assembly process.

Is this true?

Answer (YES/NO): NO